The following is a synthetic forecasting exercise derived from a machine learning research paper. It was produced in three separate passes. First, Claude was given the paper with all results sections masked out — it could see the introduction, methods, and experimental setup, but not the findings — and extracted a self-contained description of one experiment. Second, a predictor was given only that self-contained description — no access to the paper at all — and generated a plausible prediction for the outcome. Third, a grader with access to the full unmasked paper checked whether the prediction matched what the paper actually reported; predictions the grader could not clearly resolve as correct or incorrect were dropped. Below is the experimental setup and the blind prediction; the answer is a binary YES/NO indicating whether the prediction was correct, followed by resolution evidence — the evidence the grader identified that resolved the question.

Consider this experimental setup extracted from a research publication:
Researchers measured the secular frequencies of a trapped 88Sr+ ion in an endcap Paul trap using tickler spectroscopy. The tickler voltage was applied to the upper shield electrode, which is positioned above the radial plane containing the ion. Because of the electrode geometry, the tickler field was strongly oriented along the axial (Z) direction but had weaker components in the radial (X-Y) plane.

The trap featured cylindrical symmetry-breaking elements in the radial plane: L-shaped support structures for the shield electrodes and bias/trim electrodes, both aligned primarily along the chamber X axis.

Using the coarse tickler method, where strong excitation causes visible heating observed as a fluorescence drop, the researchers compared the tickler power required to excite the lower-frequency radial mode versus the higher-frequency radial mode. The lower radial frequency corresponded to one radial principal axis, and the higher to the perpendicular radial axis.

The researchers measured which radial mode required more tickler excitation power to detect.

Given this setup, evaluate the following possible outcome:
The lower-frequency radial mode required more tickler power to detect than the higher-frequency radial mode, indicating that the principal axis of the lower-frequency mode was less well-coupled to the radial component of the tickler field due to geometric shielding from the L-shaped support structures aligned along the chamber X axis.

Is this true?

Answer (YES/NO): NO